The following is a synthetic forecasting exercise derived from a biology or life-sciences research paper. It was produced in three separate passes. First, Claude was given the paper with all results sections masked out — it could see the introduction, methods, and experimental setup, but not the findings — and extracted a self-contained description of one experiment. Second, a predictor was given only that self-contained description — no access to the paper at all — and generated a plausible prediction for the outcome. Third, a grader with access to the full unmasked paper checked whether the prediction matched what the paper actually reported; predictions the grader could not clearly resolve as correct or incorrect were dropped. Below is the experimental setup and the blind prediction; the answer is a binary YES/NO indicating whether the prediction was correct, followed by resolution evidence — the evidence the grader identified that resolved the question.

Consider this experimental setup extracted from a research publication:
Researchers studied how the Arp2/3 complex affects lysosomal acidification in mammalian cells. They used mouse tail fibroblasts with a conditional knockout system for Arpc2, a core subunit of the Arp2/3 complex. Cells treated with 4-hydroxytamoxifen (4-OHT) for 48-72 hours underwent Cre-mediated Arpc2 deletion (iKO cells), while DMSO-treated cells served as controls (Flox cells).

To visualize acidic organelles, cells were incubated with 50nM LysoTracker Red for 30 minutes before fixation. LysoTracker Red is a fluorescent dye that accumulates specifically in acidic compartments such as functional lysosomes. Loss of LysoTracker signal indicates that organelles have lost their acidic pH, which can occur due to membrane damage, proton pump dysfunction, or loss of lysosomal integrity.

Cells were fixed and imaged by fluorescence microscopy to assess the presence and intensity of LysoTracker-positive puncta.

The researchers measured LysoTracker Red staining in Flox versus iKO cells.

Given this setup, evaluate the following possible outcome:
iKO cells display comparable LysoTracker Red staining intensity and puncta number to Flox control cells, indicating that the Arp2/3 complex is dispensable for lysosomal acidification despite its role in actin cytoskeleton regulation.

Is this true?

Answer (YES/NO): NO